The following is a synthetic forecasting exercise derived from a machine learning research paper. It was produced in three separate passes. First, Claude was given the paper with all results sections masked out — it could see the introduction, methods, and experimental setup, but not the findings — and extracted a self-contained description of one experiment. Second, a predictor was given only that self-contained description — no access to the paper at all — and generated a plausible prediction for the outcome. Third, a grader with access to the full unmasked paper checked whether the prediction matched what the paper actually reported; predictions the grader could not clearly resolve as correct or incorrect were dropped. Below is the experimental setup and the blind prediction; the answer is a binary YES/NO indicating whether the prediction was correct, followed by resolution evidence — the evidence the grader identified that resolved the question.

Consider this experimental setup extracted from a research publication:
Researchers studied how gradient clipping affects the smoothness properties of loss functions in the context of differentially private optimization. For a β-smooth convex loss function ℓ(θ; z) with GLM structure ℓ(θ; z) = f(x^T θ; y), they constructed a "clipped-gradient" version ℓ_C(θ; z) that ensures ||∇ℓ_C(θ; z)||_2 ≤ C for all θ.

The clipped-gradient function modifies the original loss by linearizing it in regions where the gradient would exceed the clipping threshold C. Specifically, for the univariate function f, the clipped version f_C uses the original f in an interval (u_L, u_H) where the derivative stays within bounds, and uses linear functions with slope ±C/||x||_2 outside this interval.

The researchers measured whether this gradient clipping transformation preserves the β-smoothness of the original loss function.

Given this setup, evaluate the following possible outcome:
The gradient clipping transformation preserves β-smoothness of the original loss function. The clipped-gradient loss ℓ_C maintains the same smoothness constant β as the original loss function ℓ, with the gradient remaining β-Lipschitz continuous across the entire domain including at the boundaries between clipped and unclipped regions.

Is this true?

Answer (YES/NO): YES